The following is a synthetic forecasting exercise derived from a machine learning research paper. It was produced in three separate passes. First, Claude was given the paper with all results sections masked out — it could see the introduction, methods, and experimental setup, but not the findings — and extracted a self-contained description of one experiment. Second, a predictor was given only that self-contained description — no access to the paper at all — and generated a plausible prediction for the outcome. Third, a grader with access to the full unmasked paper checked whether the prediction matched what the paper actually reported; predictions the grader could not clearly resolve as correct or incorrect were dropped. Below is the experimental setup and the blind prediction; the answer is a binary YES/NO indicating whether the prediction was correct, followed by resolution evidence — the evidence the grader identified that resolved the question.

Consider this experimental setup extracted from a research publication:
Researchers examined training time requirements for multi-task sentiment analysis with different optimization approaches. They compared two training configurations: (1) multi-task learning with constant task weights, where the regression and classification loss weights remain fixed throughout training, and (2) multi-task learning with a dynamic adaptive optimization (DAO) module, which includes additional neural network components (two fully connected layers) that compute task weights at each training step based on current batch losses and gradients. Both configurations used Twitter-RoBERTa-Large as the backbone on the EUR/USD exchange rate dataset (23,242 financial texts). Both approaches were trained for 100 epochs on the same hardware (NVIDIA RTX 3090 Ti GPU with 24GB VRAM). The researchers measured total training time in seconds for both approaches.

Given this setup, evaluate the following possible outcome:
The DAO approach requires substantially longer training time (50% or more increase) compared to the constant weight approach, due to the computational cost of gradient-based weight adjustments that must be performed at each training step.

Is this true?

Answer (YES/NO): YES